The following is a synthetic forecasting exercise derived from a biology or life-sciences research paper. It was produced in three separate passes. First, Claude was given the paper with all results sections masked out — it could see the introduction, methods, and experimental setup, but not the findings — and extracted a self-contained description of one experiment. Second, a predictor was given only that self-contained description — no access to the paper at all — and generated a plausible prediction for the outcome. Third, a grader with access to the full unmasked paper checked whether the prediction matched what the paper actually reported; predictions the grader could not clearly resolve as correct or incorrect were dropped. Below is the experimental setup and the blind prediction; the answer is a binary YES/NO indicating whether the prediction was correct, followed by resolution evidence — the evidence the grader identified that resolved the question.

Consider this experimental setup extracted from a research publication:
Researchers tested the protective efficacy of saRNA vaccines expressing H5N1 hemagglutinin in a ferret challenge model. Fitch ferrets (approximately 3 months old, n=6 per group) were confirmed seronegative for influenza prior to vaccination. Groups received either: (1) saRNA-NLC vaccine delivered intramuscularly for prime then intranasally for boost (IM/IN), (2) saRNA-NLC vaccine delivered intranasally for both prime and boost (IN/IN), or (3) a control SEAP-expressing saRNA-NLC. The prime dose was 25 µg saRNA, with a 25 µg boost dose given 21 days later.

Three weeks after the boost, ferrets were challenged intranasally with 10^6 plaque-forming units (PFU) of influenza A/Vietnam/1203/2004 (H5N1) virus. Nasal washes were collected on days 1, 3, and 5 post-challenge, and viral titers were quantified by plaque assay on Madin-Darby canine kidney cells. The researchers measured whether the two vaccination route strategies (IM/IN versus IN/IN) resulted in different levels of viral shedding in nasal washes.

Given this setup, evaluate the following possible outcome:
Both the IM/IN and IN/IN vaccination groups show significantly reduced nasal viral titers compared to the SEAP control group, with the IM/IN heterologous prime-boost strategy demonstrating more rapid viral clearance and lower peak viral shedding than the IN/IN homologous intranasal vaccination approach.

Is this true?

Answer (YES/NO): NO